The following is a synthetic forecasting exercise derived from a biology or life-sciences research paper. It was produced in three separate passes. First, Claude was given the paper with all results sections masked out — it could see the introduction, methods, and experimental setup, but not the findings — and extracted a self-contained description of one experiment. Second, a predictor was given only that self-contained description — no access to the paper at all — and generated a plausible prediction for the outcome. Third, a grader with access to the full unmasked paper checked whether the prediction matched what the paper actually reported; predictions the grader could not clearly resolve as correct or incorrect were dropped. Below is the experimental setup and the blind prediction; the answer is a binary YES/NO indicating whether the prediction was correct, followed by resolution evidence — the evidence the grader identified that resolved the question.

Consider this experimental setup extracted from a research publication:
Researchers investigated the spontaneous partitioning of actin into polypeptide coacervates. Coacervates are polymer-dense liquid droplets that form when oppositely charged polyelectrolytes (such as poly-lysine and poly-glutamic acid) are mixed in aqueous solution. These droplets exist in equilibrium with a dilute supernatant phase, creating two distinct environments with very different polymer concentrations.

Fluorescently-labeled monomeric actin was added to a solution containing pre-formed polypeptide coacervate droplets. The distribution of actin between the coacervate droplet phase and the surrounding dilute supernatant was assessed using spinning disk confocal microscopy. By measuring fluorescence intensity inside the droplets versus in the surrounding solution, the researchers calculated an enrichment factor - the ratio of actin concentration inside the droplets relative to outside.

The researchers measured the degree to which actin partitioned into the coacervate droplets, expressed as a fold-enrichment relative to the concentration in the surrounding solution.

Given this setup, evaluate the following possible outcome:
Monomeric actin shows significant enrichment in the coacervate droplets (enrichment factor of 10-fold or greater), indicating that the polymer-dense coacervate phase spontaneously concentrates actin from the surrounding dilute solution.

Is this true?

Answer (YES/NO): YES